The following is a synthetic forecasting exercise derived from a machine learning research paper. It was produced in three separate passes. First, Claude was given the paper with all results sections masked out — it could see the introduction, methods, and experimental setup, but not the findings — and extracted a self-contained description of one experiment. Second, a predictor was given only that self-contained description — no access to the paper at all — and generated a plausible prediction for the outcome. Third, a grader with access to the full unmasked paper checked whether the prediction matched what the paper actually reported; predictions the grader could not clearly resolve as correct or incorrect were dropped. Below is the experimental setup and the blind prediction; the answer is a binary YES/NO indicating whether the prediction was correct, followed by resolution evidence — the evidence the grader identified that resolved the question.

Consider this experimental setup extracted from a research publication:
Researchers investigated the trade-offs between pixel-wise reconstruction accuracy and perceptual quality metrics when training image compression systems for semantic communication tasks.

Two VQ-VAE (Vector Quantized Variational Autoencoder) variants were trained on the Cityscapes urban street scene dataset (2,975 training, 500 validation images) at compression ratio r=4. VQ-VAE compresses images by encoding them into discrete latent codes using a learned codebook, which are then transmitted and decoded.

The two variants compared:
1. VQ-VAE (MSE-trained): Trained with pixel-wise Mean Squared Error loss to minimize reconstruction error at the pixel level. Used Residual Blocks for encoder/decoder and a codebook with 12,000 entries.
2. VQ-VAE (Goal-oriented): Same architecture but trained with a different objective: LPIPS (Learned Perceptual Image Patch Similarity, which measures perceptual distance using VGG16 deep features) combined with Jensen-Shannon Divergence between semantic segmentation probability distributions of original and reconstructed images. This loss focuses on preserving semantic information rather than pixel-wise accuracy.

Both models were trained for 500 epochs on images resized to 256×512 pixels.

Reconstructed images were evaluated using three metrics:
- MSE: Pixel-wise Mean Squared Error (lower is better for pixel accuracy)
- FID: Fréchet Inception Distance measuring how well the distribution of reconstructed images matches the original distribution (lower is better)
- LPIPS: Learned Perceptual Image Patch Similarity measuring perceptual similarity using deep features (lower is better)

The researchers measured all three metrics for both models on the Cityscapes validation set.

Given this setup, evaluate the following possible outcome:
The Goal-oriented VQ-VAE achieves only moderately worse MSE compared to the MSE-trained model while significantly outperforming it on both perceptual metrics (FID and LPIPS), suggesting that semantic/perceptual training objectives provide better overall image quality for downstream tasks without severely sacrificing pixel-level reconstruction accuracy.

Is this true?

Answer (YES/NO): NO